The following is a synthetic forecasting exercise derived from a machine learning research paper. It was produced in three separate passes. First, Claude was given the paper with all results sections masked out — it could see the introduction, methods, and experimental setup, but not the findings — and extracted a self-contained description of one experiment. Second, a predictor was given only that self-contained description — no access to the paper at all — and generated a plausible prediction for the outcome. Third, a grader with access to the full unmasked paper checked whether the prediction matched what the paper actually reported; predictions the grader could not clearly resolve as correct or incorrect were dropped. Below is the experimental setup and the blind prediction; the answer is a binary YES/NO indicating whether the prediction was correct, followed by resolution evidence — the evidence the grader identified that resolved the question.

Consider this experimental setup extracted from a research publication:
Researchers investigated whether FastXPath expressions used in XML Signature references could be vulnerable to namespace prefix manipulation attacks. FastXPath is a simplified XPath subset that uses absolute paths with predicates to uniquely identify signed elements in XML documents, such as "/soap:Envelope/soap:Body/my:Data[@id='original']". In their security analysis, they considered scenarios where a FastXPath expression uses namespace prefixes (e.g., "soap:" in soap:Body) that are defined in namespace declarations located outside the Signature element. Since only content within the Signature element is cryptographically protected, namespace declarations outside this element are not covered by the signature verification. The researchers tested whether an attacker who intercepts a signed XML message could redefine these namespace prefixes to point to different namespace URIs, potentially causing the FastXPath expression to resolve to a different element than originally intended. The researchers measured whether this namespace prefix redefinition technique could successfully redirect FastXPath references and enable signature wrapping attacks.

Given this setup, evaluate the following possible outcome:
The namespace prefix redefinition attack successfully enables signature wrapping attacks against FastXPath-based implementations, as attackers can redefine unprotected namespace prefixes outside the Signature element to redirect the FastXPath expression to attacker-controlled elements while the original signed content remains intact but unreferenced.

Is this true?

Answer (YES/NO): YES